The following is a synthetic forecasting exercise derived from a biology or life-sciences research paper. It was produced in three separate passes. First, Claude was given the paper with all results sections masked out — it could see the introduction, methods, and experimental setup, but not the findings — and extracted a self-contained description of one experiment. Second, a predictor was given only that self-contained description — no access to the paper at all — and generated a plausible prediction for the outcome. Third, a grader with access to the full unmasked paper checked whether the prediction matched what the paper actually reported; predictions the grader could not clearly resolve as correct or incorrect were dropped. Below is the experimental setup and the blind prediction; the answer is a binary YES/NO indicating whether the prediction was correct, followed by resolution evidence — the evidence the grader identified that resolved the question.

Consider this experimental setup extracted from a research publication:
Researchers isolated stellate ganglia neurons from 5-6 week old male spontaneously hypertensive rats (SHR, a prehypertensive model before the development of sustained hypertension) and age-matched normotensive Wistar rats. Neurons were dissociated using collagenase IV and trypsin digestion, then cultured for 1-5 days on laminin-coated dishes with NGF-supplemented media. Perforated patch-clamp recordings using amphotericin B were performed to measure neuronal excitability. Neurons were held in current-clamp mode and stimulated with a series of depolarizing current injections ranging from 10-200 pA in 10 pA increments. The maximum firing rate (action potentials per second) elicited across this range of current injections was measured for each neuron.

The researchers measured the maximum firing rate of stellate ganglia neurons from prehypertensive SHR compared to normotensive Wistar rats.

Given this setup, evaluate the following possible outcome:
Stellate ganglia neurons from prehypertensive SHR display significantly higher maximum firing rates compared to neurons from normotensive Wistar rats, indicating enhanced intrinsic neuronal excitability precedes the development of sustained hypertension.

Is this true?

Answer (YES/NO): YES